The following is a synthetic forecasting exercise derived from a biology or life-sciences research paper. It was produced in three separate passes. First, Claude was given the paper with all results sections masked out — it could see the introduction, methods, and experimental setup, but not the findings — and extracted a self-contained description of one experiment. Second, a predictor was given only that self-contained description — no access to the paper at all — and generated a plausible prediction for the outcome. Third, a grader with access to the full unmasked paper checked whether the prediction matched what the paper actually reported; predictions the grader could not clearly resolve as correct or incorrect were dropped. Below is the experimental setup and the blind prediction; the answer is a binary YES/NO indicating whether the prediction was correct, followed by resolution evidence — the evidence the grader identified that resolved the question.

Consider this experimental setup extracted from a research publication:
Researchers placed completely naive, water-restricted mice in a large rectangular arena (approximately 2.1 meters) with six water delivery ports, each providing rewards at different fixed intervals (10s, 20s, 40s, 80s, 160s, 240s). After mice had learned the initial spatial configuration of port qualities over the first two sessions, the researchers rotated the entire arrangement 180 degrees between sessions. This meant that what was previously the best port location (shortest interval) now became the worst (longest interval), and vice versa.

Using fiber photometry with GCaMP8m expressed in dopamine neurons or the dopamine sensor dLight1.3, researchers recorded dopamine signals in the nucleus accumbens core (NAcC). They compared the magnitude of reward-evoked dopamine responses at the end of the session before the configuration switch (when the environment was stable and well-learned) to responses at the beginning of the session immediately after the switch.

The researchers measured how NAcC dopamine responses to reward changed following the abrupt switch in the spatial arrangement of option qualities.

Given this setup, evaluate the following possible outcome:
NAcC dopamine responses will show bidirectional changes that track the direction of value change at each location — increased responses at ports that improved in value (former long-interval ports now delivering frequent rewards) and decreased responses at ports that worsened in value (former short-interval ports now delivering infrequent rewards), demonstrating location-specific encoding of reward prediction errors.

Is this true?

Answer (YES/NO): NO